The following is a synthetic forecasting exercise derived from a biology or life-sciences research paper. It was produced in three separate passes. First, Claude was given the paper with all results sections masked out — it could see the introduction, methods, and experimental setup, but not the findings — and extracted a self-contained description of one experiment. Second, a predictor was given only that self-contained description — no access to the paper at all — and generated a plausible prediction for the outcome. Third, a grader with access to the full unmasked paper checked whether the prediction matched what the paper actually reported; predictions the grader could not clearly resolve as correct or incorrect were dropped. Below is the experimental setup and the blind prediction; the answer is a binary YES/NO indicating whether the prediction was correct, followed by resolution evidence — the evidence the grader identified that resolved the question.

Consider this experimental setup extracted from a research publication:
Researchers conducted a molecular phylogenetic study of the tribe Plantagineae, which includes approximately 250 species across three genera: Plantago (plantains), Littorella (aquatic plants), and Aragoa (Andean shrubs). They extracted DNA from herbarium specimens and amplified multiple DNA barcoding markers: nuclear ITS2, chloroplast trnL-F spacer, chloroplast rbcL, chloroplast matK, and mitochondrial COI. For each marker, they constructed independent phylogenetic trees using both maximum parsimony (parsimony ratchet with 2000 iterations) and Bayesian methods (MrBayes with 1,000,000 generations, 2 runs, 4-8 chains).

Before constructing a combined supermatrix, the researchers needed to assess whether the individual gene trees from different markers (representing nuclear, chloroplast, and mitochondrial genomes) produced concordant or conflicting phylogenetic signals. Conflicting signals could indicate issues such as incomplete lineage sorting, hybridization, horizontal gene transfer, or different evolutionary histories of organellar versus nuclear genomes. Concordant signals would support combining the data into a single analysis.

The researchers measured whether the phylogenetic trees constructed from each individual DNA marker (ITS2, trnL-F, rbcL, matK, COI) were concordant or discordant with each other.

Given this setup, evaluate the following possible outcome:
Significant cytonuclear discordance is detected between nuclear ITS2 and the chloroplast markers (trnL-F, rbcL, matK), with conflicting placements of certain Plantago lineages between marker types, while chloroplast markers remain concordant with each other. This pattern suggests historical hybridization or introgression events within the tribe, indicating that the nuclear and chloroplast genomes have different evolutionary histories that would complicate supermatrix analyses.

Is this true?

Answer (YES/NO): NO